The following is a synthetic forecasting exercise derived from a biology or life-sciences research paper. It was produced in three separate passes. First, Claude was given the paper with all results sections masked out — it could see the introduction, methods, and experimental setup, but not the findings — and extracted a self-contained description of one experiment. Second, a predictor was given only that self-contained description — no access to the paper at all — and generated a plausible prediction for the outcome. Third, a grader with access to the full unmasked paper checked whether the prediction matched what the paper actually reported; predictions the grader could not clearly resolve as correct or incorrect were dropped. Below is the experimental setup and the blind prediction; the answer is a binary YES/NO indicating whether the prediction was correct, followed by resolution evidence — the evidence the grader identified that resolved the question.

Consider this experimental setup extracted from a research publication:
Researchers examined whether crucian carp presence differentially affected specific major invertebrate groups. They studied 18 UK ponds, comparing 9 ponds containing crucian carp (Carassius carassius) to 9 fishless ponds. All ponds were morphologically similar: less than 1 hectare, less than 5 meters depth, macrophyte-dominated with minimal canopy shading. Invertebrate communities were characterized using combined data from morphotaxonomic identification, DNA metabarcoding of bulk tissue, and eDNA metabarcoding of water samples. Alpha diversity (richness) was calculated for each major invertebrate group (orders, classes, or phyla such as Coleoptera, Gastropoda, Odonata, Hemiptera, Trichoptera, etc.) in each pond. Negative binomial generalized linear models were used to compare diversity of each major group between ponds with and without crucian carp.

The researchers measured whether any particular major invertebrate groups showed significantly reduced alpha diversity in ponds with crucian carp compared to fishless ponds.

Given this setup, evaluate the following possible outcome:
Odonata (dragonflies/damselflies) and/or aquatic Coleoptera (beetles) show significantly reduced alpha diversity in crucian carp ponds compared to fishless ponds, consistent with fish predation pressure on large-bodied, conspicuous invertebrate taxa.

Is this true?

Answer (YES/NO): YES